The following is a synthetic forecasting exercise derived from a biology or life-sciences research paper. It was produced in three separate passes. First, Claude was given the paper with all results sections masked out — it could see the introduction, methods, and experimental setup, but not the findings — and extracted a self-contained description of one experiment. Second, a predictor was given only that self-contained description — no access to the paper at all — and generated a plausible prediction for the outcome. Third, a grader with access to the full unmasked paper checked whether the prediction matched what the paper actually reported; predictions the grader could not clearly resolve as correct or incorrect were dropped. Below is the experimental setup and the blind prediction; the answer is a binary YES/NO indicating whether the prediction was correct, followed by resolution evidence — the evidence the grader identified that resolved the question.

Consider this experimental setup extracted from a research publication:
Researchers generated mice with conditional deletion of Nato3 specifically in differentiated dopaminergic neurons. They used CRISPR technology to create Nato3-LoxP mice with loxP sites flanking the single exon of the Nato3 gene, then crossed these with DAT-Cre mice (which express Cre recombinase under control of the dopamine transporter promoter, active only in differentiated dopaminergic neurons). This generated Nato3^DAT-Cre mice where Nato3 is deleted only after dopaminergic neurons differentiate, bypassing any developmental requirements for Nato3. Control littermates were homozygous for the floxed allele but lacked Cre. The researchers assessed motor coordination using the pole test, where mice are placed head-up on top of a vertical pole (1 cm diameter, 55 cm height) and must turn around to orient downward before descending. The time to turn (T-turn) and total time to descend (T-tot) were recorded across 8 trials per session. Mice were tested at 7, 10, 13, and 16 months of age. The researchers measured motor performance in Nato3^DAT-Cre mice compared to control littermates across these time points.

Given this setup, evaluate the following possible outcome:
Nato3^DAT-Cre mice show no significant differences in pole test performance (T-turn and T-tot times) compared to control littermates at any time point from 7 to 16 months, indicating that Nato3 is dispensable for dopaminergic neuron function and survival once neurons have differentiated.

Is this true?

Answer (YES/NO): NO